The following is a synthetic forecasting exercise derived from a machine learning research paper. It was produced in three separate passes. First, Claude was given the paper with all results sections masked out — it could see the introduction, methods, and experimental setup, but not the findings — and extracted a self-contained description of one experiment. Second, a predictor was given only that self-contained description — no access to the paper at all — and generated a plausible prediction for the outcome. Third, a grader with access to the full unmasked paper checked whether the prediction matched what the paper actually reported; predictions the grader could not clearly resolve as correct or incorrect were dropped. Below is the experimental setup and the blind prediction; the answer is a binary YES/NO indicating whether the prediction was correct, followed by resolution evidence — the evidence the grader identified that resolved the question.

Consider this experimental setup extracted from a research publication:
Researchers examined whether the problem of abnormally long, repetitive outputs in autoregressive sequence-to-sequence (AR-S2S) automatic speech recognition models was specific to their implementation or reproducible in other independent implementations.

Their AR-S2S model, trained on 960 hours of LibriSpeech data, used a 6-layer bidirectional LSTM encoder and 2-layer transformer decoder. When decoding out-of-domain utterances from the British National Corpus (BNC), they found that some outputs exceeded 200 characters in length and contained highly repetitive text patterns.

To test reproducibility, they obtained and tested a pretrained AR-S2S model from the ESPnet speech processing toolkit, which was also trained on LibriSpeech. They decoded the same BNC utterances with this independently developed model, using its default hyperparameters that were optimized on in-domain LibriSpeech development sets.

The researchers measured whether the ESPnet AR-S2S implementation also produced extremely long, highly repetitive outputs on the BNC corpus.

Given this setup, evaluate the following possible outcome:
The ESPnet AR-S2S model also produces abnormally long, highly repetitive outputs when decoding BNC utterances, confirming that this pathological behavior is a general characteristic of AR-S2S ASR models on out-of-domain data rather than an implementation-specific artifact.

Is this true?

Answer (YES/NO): YES